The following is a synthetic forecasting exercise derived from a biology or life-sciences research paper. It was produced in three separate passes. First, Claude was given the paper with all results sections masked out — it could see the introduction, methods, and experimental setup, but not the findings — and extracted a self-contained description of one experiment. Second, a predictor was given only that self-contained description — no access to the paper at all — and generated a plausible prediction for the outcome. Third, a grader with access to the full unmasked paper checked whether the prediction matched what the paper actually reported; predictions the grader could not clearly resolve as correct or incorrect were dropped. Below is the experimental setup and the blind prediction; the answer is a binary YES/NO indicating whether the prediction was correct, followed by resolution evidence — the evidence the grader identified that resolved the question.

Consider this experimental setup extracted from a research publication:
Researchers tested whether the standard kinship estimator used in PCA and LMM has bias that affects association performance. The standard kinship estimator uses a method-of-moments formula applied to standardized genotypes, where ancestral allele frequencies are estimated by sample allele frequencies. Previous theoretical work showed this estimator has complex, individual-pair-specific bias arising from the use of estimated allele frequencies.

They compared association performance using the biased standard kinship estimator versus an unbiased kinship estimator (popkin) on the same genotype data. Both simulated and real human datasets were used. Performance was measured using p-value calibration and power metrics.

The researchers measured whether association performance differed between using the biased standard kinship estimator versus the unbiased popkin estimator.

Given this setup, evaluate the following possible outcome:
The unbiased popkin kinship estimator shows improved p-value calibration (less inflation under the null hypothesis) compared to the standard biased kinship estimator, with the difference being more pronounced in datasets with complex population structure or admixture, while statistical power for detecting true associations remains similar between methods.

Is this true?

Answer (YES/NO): NO